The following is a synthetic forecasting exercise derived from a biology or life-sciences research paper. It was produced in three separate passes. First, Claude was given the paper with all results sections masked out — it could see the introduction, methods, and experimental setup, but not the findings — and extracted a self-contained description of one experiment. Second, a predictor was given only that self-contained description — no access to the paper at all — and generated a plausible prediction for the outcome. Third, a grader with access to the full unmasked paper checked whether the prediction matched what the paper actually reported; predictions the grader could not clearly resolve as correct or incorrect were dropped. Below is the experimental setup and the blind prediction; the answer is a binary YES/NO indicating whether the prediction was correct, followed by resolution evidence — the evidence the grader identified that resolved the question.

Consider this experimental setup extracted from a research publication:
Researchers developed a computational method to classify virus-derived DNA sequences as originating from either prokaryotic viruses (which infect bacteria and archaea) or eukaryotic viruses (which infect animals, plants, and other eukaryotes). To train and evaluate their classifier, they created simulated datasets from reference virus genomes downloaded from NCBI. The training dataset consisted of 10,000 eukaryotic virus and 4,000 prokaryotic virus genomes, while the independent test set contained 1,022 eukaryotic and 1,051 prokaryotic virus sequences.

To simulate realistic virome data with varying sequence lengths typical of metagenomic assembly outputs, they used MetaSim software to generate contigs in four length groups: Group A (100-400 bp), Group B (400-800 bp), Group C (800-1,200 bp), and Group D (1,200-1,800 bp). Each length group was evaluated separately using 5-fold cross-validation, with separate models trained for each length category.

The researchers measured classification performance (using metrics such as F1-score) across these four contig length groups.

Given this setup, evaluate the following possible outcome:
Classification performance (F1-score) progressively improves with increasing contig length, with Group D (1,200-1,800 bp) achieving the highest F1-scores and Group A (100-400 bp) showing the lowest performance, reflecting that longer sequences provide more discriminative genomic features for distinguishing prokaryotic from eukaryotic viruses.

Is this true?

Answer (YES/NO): YES